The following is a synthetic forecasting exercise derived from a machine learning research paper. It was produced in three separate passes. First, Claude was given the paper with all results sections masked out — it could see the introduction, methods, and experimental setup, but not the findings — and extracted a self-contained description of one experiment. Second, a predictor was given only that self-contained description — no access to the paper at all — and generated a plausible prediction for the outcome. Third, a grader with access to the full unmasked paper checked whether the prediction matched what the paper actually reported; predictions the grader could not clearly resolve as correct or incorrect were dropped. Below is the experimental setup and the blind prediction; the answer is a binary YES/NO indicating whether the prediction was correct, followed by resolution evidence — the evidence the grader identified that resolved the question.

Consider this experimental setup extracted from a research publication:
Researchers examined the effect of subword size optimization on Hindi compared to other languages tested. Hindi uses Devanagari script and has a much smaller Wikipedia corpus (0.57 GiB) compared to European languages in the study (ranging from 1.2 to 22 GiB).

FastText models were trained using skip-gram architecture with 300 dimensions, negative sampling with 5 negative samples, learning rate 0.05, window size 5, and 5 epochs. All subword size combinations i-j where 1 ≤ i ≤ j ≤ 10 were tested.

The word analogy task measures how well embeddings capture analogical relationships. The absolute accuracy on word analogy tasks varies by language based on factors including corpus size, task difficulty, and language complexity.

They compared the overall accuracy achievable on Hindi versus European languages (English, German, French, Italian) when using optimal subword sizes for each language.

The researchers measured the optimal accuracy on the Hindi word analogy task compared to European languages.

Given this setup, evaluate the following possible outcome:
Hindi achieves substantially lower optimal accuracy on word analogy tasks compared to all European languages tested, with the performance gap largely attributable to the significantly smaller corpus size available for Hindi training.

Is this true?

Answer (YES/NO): NO